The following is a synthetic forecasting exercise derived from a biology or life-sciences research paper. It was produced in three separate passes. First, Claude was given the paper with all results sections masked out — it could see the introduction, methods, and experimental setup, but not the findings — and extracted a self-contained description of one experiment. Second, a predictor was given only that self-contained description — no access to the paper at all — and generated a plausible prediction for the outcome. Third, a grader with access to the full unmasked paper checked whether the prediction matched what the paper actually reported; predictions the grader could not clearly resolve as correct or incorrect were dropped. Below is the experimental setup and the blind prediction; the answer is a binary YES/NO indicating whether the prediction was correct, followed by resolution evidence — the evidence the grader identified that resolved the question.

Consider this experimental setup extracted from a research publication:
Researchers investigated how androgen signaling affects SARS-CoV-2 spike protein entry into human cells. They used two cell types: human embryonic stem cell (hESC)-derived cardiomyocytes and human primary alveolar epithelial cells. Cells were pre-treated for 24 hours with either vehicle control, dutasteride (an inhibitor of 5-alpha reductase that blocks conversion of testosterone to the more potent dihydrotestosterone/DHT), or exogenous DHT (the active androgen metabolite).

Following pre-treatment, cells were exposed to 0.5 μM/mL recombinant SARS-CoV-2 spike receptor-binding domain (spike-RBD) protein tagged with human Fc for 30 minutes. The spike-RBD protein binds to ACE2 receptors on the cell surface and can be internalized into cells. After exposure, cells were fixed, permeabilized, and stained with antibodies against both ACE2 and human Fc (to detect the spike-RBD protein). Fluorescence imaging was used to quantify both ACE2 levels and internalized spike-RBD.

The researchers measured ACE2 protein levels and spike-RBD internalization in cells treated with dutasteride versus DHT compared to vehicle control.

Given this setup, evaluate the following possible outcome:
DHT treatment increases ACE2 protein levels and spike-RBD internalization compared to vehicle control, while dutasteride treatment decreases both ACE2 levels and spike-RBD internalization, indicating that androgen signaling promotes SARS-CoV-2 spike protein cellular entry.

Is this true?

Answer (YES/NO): YES